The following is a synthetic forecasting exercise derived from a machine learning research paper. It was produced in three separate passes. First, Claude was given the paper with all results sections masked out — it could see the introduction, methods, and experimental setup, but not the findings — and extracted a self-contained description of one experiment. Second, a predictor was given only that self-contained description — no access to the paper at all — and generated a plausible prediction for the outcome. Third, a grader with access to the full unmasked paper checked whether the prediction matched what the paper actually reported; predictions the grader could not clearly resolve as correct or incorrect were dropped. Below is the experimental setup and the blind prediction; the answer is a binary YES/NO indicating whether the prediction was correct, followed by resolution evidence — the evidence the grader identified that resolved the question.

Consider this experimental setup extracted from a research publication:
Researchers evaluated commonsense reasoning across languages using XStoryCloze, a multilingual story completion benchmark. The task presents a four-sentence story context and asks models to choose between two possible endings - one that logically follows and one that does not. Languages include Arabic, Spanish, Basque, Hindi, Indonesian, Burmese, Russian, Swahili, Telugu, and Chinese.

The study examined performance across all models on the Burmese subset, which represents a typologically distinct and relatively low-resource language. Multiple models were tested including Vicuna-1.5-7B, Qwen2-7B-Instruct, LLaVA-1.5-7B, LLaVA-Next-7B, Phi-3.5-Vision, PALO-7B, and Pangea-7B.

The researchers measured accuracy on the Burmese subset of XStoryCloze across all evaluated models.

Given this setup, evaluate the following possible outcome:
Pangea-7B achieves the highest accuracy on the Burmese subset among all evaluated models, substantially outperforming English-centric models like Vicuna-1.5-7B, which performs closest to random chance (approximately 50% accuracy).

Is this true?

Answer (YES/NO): NO